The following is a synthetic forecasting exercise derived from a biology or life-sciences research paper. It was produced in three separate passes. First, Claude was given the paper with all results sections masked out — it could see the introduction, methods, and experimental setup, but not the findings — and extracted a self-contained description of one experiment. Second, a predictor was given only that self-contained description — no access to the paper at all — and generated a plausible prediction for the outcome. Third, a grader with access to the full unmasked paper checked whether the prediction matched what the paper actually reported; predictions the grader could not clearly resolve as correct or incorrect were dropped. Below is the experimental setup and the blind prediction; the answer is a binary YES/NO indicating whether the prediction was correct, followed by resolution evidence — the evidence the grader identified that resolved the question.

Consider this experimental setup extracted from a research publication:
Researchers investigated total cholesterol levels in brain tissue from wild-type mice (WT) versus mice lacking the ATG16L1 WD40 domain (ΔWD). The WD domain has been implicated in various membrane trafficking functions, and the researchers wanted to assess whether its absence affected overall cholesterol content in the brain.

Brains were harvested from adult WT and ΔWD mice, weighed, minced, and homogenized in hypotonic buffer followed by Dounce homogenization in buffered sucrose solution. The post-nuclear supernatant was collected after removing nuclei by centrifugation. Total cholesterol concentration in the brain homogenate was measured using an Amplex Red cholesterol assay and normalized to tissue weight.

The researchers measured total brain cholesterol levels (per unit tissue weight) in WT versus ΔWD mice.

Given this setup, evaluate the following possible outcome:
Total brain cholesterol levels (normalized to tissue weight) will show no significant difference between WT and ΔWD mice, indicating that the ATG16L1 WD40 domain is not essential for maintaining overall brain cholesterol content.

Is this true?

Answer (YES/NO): NO